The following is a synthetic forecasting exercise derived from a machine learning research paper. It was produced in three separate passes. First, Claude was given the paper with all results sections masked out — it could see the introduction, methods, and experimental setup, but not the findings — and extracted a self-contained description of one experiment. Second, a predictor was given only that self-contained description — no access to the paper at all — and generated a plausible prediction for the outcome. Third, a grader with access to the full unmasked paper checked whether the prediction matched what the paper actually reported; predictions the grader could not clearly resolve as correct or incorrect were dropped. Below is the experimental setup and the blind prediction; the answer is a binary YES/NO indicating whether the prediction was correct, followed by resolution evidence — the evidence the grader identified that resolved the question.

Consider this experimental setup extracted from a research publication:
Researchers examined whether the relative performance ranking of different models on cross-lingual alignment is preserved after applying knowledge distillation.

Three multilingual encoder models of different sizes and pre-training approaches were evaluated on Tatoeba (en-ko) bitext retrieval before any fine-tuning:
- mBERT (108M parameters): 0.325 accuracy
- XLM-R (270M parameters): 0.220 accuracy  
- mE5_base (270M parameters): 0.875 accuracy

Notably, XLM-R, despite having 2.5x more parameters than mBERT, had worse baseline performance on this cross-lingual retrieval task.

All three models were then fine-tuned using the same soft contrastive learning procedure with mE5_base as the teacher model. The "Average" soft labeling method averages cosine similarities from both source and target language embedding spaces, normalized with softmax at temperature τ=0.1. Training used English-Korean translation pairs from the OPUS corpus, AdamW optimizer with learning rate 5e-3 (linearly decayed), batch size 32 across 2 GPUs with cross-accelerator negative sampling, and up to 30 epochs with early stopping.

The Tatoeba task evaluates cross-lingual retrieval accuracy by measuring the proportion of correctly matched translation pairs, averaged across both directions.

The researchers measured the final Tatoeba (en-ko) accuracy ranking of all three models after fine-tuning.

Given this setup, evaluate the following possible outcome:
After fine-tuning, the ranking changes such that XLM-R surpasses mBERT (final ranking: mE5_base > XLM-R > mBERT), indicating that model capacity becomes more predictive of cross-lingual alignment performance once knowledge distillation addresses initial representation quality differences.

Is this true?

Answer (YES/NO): YES